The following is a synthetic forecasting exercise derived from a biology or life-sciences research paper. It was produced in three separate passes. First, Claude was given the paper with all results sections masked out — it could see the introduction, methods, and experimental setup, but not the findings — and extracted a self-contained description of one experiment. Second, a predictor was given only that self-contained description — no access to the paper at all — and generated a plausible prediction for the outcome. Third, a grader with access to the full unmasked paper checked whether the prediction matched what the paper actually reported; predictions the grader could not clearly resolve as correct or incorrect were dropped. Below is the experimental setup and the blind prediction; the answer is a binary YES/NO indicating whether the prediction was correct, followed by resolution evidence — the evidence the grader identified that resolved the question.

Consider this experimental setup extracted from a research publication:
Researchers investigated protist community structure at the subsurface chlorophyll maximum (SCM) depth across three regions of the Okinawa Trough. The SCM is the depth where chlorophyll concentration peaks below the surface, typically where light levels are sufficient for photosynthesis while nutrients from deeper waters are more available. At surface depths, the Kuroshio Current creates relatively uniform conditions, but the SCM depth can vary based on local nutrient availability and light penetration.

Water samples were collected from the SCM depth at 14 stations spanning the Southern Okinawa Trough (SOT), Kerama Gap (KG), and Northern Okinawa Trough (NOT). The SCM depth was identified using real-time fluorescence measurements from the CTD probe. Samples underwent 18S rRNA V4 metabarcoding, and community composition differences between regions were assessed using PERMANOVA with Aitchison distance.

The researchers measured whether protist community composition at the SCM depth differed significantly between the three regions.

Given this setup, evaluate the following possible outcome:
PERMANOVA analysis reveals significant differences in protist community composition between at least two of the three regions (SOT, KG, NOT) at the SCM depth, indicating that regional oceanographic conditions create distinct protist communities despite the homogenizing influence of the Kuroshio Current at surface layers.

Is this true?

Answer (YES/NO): YES